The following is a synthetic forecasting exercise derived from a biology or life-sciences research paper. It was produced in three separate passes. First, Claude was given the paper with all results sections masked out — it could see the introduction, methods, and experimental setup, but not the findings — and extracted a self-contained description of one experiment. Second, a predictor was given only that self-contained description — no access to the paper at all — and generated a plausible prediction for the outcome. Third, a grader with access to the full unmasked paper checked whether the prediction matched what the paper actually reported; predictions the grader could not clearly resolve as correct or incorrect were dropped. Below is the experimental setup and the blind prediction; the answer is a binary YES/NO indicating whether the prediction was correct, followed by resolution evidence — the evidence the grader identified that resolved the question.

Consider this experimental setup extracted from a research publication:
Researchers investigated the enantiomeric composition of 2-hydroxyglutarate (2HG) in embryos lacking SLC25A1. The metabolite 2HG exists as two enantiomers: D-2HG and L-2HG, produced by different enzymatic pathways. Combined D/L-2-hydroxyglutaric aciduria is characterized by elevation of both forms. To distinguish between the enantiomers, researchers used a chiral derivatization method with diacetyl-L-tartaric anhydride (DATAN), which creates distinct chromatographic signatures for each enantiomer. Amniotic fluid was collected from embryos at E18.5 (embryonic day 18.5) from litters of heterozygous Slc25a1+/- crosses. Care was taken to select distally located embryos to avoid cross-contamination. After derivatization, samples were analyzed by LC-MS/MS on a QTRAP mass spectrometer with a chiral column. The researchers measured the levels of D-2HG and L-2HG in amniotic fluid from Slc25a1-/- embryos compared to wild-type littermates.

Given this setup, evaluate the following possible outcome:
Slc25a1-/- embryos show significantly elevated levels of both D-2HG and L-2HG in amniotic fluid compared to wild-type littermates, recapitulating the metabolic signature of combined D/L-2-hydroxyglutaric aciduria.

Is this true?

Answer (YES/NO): NO